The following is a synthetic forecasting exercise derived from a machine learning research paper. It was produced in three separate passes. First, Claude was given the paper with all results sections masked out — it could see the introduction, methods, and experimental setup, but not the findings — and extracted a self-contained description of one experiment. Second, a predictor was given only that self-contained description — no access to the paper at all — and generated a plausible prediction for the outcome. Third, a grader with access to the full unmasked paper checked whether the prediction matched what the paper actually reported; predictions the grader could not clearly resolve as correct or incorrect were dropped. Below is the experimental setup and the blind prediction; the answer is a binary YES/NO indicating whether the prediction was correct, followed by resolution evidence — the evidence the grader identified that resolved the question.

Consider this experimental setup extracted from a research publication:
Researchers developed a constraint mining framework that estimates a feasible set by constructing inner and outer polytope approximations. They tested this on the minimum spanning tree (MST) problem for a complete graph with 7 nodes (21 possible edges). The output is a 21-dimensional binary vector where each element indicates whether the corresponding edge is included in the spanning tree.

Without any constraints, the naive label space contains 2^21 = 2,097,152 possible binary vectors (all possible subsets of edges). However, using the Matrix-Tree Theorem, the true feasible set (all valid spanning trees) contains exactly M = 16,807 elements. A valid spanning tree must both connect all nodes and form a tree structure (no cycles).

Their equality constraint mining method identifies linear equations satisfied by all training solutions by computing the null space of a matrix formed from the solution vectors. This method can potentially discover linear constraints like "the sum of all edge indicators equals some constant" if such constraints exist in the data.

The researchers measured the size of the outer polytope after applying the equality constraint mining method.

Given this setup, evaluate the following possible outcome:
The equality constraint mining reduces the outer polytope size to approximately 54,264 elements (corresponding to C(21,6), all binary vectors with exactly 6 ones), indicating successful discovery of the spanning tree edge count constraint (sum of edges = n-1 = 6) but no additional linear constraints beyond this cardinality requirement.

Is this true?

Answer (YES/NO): YES